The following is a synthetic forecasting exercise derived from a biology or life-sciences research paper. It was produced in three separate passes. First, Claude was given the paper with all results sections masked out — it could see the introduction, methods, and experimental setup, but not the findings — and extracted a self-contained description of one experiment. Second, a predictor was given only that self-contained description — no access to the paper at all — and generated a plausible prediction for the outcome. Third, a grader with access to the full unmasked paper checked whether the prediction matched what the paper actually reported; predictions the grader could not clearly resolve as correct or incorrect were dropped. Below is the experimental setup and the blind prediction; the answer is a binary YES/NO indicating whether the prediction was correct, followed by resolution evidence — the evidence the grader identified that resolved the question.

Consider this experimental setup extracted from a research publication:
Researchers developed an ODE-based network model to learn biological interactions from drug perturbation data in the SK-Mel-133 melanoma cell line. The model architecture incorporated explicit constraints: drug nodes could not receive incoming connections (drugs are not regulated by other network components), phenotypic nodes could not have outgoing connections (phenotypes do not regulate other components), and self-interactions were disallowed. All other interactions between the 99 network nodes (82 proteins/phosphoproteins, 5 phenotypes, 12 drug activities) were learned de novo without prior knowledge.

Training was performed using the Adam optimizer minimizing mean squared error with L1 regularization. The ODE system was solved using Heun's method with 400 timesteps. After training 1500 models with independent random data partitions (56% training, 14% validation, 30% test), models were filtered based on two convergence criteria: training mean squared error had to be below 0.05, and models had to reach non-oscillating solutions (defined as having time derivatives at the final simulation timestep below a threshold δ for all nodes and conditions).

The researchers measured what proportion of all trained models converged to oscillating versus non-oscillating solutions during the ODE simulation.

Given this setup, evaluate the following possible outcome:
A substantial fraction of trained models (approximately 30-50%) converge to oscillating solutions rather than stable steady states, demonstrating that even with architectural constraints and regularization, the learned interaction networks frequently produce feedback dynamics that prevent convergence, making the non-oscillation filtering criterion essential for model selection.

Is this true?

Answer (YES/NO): YES